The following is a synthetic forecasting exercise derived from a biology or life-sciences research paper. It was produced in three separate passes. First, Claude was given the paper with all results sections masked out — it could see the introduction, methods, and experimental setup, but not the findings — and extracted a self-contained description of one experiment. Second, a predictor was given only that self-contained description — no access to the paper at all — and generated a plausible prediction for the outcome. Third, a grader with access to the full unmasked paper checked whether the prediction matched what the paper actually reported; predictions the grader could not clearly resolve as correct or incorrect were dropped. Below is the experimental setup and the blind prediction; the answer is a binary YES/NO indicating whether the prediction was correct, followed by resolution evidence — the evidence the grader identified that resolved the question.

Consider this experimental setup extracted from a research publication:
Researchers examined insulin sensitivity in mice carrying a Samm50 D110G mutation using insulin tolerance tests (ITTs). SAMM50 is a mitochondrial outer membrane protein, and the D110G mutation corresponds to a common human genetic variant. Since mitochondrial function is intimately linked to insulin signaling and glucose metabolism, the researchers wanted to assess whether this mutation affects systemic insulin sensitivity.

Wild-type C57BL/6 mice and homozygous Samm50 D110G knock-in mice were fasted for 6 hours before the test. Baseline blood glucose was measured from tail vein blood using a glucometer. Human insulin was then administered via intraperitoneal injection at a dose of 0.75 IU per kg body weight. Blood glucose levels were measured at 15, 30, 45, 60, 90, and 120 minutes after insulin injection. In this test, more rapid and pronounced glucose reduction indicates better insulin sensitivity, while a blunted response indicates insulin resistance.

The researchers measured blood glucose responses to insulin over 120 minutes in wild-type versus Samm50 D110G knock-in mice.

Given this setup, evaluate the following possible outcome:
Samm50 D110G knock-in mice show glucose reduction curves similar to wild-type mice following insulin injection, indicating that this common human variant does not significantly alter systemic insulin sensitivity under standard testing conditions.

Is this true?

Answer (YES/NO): NO